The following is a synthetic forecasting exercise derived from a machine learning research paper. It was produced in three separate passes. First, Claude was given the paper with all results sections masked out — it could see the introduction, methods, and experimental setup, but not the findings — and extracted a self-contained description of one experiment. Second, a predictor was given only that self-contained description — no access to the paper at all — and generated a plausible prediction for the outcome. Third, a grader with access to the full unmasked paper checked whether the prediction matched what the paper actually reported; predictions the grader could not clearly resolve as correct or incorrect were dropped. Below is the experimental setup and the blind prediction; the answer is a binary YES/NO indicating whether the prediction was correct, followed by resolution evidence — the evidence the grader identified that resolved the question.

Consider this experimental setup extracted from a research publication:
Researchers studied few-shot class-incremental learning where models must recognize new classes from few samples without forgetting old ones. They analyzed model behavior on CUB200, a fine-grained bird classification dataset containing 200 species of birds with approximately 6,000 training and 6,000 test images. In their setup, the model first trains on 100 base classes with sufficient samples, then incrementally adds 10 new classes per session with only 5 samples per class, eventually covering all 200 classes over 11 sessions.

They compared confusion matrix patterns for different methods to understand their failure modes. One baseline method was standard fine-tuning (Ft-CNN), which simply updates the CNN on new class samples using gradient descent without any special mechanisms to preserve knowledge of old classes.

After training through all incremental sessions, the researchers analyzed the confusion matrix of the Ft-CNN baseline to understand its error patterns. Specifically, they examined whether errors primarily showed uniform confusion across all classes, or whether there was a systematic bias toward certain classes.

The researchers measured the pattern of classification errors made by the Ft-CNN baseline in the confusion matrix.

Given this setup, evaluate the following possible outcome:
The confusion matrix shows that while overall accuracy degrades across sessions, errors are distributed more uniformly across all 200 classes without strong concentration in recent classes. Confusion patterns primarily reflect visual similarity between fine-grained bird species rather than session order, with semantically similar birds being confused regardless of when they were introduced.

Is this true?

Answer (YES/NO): NO